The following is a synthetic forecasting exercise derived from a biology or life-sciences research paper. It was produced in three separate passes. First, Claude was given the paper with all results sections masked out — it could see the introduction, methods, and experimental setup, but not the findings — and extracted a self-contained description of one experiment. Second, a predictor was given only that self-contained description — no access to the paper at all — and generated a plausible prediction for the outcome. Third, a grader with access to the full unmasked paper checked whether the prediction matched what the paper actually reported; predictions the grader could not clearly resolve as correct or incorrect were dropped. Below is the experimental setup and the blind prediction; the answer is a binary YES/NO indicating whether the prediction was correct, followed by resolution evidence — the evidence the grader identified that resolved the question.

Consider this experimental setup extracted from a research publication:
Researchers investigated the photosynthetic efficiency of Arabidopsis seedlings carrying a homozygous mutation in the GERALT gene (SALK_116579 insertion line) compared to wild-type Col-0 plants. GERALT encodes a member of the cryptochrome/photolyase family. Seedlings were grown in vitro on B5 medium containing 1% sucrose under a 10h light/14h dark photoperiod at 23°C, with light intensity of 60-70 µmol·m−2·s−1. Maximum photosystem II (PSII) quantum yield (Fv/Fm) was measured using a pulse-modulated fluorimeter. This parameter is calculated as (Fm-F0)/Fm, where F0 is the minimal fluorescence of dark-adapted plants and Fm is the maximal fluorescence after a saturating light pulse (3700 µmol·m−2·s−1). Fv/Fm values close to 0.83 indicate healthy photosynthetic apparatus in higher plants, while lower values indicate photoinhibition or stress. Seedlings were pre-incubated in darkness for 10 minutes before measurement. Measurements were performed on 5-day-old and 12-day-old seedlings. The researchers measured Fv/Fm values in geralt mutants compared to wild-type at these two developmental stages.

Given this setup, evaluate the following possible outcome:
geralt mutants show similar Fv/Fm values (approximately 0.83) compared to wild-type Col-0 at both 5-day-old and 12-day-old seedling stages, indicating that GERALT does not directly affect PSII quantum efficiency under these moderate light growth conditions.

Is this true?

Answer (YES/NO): NO